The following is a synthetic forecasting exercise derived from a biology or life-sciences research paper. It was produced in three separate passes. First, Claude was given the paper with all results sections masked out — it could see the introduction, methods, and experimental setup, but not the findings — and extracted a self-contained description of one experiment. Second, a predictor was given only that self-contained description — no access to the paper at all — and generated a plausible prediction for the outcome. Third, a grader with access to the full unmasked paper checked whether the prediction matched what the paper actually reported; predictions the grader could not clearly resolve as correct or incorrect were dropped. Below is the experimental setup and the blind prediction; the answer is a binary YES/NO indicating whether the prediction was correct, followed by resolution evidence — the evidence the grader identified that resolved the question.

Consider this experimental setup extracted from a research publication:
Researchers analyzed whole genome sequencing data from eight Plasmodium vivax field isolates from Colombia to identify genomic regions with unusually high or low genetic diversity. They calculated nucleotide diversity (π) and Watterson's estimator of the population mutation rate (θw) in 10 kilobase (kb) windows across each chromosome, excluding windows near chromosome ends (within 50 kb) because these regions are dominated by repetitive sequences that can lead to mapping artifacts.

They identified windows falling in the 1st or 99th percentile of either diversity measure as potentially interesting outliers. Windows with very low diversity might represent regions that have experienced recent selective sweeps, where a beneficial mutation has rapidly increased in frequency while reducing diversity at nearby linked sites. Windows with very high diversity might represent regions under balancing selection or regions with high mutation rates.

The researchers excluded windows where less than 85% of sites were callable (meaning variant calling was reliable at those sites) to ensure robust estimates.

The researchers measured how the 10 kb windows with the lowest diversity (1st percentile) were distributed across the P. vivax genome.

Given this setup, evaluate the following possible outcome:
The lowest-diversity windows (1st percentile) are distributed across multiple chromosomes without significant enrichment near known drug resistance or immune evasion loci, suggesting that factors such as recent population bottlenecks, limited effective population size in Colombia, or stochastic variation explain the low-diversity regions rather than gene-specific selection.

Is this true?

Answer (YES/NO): NO